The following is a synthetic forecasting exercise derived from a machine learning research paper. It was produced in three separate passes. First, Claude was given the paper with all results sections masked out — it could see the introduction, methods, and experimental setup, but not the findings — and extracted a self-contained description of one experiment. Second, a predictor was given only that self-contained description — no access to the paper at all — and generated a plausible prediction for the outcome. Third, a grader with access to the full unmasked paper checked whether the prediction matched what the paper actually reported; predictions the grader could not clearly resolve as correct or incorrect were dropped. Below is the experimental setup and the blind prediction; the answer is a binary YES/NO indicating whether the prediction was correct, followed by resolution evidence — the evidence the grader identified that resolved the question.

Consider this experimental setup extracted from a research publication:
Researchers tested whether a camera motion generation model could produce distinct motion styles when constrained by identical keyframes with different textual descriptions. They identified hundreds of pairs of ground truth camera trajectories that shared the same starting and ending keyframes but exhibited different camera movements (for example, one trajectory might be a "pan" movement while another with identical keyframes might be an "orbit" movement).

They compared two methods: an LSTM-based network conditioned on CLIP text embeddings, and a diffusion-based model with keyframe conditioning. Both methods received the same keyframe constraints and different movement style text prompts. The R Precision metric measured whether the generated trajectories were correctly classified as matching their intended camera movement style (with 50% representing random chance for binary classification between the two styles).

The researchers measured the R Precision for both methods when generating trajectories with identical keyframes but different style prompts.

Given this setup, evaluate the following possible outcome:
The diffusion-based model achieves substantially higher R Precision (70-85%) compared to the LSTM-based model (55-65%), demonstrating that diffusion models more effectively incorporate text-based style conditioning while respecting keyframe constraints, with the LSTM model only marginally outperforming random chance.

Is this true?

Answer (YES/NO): NO